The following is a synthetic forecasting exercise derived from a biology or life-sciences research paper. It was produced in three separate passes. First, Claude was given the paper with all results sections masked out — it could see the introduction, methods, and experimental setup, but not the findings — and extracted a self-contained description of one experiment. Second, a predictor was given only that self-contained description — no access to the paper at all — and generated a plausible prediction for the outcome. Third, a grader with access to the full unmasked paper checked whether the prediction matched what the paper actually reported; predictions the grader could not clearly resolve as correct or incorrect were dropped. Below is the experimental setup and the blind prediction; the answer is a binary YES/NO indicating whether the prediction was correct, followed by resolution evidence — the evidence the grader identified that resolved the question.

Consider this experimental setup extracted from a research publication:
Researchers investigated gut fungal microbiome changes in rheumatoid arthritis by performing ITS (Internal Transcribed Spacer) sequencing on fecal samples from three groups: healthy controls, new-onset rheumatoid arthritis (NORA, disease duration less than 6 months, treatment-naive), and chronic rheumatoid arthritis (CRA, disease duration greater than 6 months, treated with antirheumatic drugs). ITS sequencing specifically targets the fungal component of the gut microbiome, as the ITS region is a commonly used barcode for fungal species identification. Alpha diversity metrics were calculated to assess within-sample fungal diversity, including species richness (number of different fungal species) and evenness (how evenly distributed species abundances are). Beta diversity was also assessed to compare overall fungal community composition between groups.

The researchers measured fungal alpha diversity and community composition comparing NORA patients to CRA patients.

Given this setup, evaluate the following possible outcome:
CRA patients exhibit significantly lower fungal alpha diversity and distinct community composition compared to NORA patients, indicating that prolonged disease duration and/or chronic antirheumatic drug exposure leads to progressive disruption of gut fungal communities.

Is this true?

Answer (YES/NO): NO